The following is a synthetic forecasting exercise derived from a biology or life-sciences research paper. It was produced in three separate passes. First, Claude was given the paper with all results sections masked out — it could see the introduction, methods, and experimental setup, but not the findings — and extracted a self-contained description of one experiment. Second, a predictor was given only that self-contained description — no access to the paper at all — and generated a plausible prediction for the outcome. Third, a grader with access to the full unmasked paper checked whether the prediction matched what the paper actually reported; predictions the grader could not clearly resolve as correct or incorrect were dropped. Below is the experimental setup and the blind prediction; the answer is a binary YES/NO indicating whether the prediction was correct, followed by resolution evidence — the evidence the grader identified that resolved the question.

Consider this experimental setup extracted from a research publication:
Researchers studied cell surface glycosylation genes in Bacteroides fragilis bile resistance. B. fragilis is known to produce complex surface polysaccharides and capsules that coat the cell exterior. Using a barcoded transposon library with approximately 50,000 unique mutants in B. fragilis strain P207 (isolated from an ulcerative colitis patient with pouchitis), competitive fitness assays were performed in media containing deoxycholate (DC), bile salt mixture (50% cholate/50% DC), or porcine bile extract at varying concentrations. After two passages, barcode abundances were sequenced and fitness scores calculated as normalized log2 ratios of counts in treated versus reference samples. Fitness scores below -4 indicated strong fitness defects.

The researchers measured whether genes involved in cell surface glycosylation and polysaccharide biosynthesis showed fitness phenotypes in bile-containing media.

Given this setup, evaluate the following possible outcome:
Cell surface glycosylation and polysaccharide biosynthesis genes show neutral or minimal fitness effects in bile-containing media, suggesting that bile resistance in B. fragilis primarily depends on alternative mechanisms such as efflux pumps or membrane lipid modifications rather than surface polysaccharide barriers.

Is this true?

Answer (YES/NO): NO